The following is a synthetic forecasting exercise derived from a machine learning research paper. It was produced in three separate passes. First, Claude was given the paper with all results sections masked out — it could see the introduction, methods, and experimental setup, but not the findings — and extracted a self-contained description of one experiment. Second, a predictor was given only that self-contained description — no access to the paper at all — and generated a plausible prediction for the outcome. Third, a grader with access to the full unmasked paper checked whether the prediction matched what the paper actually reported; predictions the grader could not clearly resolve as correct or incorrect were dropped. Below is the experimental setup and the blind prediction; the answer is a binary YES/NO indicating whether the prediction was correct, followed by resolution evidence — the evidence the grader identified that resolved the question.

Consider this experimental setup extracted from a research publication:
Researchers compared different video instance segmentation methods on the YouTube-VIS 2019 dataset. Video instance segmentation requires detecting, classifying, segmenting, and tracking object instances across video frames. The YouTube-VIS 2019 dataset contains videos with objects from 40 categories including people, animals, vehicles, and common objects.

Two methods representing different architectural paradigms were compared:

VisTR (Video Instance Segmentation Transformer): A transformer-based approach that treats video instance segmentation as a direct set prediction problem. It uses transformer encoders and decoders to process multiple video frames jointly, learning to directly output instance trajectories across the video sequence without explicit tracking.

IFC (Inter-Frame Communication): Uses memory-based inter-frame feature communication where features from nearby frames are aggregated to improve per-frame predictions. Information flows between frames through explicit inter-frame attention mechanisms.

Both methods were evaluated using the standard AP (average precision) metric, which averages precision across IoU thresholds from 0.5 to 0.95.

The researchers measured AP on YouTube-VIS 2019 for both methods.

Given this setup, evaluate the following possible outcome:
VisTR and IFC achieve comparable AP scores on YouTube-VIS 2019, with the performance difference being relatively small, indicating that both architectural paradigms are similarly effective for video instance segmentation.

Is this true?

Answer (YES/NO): NO